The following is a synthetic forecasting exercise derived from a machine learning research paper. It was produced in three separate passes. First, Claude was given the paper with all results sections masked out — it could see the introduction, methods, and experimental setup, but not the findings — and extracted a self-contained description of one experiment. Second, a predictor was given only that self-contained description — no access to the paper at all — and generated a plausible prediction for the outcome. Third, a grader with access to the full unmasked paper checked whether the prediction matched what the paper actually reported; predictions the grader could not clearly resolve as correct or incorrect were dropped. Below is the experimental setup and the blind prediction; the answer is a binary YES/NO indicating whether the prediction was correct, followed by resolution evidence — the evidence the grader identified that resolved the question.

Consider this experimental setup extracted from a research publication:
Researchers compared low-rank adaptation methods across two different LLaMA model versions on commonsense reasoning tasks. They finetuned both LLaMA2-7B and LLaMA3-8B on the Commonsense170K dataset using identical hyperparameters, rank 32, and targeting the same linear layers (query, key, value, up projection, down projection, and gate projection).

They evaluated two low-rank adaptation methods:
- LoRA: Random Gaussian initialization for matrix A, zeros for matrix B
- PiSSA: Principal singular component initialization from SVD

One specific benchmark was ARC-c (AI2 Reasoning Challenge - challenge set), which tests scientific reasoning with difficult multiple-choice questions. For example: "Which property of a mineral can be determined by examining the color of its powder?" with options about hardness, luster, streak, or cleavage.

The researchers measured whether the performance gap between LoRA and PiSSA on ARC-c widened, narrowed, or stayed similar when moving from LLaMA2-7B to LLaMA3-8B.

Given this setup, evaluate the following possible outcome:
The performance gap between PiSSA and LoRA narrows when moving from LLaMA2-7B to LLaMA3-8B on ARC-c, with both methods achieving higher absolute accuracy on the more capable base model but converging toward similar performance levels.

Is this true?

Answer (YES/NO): NO